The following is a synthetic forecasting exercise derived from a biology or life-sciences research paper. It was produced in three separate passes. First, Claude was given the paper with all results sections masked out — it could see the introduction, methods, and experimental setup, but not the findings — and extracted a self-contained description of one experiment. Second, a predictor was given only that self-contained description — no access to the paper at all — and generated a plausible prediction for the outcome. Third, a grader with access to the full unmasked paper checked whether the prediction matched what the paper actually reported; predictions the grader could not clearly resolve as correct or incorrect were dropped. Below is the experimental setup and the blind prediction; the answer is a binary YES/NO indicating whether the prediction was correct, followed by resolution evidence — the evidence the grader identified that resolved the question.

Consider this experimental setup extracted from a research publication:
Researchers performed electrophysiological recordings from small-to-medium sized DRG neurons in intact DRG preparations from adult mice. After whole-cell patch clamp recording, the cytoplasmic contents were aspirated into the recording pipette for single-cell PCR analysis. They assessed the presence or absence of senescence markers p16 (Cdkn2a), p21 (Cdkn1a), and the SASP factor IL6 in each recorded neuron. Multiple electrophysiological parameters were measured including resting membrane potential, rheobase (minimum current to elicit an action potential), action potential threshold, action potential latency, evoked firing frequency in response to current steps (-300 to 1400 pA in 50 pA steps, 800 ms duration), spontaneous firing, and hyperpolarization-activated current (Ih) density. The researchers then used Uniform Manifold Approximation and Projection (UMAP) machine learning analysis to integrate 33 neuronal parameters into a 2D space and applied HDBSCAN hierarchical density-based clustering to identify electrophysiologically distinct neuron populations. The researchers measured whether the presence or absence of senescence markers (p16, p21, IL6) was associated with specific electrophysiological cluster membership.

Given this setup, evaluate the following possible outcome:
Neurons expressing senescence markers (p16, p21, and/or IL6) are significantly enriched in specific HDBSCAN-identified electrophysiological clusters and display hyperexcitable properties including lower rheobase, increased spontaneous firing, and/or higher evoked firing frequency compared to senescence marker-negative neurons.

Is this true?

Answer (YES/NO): NO